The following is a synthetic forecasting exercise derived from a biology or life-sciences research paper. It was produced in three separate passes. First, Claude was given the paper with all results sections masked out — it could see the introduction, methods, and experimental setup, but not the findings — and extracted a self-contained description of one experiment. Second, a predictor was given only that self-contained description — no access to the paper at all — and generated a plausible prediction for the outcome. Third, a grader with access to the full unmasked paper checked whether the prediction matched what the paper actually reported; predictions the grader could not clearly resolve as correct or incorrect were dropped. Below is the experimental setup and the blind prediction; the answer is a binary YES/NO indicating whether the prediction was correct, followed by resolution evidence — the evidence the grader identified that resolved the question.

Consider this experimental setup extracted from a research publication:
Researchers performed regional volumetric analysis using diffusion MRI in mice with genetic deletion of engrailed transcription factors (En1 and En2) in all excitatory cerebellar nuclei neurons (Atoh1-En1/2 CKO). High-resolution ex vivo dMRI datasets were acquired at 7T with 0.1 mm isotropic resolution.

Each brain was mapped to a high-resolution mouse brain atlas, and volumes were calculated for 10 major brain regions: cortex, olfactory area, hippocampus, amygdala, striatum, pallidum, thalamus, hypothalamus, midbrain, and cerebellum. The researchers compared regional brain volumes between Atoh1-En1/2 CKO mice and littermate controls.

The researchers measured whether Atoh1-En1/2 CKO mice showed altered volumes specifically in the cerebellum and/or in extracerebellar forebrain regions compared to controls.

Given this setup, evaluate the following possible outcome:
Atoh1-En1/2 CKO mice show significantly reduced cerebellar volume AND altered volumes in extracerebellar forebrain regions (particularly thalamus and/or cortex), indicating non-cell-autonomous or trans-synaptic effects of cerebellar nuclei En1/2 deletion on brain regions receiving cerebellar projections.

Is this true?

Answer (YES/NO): NO